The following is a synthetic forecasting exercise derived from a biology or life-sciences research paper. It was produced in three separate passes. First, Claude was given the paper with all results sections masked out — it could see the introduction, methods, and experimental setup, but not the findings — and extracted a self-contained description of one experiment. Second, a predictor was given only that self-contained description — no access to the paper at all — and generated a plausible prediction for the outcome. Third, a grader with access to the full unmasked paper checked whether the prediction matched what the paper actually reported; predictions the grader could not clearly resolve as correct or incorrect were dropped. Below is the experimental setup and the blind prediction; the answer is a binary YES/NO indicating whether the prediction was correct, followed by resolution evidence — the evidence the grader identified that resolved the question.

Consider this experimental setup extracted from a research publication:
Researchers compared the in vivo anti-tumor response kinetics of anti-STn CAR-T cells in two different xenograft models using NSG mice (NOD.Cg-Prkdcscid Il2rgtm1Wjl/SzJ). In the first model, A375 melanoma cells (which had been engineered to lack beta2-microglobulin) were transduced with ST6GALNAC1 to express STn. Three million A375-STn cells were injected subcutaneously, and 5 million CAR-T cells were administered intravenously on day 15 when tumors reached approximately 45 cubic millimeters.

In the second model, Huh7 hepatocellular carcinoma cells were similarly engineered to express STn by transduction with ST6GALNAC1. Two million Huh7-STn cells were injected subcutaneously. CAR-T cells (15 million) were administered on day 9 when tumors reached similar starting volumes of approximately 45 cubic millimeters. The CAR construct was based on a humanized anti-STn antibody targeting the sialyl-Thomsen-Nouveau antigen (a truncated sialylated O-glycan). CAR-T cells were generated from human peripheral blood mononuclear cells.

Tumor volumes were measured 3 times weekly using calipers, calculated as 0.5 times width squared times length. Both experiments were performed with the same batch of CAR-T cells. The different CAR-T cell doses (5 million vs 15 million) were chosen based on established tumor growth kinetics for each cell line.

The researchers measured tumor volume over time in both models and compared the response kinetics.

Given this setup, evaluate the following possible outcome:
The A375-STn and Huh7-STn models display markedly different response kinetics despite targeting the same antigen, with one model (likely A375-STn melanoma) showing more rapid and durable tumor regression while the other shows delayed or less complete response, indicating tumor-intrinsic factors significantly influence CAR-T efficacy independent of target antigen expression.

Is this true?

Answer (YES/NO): NO